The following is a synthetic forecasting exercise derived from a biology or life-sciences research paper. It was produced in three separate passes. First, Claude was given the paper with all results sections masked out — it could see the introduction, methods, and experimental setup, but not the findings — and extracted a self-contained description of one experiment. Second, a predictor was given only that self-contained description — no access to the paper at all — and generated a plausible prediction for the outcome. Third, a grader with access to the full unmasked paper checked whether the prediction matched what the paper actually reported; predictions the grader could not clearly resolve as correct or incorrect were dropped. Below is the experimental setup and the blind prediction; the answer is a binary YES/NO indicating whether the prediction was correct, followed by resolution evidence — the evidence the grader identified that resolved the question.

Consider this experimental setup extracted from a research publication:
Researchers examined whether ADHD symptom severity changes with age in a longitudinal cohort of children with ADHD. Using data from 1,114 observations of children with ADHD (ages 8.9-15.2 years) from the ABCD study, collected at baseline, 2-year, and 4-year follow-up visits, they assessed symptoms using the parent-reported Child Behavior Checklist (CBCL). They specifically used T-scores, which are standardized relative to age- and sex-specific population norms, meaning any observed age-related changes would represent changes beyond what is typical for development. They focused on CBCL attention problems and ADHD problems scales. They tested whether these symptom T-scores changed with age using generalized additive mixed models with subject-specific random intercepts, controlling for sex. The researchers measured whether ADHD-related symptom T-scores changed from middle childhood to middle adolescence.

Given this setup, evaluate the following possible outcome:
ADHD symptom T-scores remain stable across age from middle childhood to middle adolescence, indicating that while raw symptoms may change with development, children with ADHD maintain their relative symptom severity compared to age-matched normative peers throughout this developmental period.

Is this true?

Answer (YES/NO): NO